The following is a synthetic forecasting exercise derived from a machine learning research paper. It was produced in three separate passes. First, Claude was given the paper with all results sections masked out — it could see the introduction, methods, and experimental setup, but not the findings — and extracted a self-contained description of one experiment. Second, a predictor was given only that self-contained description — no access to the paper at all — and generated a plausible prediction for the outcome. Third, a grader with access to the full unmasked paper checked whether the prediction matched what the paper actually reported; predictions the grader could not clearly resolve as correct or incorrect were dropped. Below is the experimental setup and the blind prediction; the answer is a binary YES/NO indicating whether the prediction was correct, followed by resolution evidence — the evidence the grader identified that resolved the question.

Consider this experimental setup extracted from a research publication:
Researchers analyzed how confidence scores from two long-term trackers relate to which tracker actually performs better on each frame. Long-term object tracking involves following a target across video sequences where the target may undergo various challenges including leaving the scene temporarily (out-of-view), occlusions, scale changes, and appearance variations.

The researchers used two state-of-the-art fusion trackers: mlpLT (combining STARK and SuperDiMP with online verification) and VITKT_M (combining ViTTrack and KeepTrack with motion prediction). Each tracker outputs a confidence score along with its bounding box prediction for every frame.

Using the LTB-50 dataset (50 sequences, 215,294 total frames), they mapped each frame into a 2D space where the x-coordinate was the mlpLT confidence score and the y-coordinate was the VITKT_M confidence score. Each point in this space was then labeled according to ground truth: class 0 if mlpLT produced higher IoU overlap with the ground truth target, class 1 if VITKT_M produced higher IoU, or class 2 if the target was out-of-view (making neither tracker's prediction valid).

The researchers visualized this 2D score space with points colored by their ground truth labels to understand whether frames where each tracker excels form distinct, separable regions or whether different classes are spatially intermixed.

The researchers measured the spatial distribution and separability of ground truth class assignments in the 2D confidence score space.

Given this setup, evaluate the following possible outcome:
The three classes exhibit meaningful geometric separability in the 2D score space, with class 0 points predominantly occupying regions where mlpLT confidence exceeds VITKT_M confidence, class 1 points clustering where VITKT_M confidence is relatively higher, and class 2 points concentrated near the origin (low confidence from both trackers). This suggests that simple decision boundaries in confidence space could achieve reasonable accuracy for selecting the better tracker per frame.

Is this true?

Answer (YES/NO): NO